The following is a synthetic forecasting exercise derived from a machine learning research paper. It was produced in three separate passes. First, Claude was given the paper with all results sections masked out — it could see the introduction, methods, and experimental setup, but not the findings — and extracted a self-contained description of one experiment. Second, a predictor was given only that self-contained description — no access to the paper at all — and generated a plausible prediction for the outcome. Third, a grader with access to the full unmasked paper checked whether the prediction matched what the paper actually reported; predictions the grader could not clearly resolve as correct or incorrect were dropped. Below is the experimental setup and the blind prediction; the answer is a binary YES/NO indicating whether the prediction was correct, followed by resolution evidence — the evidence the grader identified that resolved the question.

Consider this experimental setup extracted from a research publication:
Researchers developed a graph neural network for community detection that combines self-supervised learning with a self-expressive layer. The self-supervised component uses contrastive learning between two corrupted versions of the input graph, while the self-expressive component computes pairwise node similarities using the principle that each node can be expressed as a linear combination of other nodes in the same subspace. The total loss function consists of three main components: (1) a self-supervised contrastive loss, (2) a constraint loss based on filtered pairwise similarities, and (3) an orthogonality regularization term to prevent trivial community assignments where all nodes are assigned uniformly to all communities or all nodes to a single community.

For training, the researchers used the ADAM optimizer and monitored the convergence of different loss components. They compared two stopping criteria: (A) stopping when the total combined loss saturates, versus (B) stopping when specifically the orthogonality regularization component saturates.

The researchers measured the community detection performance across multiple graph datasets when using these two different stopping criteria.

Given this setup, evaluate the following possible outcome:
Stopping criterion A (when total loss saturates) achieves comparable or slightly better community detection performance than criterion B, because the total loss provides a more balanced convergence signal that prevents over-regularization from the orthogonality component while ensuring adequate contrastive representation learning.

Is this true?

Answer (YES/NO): NO